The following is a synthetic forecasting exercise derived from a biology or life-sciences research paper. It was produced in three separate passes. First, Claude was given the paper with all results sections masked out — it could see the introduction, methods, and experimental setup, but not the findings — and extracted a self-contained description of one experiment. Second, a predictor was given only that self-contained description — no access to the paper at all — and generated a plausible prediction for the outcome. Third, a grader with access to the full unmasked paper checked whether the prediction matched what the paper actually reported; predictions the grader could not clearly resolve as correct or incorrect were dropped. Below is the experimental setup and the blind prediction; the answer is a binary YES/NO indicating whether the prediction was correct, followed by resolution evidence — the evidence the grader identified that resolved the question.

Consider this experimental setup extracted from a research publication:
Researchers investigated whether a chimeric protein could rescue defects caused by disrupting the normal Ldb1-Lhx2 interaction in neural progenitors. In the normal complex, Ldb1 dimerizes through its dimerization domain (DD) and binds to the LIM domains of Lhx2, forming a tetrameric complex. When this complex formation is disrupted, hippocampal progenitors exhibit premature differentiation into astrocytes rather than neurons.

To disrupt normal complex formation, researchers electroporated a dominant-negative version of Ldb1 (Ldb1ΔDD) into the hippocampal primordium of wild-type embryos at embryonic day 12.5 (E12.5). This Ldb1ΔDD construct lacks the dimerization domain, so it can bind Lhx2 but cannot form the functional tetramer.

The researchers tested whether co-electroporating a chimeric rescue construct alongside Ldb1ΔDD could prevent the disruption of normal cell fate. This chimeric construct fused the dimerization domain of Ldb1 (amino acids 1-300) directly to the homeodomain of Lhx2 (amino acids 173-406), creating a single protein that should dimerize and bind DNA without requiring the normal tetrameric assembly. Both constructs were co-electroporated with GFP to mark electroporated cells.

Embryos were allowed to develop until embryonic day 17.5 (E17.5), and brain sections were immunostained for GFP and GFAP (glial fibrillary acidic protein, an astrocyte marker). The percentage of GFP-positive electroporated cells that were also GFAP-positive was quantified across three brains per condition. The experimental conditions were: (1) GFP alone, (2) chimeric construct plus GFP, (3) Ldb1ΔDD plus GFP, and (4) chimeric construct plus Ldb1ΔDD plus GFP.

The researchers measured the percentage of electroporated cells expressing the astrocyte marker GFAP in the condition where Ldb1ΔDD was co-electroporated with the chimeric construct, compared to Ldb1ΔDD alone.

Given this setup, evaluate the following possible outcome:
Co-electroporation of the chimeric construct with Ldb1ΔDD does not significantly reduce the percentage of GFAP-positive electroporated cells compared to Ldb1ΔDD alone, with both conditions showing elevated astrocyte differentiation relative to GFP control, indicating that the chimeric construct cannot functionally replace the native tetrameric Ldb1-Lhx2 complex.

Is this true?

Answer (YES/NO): NO